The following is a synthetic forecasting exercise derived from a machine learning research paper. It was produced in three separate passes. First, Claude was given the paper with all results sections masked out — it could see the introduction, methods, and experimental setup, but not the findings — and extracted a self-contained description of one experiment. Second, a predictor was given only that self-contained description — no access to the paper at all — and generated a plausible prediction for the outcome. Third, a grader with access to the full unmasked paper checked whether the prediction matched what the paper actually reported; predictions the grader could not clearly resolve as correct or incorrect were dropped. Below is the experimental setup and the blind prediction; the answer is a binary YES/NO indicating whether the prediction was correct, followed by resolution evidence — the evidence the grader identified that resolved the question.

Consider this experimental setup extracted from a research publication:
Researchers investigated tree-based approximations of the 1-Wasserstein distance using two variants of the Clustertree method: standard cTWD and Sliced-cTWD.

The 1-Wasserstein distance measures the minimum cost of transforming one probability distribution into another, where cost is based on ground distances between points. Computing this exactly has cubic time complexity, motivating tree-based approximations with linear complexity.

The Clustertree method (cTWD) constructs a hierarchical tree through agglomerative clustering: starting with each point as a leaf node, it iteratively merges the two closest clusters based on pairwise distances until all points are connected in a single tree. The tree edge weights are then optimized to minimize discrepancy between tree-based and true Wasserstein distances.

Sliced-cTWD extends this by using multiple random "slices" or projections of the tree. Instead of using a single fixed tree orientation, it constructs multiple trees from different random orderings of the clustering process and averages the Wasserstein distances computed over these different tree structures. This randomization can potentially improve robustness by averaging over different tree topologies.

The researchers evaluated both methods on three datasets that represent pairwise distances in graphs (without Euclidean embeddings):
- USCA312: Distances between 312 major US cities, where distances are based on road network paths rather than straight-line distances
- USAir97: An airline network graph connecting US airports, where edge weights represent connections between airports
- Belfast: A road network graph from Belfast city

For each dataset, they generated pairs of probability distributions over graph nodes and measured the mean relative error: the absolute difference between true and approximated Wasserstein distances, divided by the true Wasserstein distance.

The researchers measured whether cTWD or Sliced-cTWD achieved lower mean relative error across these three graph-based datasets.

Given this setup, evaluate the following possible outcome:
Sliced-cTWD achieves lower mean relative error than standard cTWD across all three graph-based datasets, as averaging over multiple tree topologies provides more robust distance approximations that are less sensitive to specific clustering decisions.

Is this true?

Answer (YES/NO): NO